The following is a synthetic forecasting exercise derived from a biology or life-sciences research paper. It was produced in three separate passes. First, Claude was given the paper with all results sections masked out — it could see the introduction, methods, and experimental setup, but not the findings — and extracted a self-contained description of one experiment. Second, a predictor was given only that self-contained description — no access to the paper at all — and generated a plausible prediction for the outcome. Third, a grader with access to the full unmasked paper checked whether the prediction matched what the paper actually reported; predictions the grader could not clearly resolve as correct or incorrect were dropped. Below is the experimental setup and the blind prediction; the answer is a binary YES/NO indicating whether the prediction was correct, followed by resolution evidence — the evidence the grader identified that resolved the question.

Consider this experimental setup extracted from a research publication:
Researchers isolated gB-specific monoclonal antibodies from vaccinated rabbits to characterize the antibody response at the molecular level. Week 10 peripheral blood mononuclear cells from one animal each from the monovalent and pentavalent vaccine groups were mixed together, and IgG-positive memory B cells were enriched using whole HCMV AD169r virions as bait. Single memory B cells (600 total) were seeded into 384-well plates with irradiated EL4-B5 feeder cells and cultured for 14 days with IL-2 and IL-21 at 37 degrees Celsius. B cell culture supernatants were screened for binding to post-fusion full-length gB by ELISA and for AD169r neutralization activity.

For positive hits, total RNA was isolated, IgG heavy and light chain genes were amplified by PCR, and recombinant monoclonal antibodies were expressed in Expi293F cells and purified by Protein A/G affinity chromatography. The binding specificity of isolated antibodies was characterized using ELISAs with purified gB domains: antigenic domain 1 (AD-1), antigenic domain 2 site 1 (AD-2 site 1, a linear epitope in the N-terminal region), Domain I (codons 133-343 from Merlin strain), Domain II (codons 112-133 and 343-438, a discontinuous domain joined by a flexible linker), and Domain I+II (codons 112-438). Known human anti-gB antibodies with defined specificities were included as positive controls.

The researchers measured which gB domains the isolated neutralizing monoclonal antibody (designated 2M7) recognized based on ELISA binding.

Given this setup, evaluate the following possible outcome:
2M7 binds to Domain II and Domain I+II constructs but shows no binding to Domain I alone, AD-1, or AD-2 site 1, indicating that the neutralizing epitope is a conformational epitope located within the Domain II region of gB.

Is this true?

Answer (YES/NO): NO